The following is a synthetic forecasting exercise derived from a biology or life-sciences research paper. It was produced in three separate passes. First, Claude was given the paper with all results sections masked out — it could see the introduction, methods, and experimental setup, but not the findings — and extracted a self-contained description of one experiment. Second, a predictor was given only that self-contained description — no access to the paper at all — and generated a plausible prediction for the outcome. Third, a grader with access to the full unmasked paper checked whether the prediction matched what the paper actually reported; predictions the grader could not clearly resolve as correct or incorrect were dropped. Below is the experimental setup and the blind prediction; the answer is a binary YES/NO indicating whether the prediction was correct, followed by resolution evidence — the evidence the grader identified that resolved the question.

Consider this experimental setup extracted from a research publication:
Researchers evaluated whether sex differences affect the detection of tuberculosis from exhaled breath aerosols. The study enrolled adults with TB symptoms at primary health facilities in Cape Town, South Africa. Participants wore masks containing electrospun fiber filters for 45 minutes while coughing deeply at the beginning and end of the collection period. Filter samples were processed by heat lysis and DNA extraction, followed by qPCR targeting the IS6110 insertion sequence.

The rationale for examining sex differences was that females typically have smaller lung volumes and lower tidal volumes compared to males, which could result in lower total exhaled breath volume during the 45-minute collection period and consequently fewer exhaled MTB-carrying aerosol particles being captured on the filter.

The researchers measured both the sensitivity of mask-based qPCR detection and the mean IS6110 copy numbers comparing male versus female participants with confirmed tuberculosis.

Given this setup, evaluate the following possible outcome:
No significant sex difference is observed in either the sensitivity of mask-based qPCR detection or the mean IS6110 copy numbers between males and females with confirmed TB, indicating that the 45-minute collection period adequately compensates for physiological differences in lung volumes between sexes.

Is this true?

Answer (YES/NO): YES